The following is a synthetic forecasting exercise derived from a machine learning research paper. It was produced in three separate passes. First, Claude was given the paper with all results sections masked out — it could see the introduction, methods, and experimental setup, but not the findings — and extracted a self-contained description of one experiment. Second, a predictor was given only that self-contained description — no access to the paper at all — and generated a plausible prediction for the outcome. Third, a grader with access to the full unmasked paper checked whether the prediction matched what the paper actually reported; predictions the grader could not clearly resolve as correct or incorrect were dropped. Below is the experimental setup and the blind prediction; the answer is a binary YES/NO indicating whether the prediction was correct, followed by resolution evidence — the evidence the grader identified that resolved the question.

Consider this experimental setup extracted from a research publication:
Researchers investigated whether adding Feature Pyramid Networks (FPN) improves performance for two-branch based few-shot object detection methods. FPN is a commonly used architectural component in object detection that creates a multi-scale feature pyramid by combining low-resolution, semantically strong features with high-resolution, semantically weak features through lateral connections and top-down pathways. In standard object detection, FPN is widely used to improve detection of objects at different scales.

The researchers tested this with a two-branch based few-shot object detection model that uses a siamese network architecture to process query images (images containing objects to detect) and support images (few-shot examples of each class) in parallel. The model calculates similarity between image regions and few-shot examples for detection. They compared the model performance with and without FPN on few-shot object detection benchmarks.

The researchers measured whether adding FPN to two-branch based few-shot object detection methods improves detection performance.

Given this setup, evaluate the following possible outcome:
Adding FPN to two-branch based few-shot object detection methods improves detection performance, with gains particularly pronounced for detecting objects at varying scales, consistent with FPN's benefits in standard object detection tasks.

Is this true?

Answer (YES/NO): NO